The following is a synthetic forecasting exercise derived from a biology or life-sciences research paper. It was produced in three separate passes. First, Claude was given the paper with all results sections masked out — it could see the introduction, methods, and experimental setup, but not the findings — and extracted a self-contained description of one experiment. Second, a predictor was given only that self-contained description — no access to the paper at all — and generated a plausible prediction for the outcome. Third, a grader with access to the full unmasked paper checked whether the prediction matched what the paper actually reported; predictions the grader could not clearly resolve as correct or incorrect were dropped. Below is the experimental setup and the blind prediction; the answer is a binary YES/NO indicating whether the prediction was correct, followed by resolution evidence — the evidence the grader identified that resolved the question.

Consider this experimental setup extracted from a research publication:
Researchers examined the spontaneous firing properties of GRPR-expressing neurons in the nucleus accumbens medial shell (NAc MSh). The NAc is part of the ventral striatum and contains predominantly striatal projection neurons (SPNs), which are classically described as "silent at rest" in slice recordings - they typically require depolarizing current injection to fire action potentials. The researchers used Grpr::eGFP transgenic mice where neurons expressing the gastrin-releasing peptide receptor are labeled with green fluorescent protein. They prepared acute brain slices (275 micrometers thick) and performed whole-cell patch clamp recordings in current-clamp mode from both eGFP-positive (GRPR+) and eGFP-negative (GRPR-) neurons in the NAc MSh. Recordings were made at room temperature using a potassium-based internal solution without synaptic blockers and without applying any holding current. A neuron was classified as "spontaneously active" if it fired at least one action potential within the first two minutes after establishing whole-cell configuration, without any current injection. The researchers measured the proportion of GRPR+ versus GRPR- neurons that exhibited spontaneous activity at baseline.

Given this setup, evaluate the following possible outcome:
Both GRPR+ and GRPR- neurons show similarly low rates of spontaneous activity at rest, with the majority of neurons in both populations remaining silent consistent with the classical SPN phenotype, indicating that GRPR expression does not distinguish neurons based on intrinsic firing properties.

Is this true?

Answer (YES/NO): NO